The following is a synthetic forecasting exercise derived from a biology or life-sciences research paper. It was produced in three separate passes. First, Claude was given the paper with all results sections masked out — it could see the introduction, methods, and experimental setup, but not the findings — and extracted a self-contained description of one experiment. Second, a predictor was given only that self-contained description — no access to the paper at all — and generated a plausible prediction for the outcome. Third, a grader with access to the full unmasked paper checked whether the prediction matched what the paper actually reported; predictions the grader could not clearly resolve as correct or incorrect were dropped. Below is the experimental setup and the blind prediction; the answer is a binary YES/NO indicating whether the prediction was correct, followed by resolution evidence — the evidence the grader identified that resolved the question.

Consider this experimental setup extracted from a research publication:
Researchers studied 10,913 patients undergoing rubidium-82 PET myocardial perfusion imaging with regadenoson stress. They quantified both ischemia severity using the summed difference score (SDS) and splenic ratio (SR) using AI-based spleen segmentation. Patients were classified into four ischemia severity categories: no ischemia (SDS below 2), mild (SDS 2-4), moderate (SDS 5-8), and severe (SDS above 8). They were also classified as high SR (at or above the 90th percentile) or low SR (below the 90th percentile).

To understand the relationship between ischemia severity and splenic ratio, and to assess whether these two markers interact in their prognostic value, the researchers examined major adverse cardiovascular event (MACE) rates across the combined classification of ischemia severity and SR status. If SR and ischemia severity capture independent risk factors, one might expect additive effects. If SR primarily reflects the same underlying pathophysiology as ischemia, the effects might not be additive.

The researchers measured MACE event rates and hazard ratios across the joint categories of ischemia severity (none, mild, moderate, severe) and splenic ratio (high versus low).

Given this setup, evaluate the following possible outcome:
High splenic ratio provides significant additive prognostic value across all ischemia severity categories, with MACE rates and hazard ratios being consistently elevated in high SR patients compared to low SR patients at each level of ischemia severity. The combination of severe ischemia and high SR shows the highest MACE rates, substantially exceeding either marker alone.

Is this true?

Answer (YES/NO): NO